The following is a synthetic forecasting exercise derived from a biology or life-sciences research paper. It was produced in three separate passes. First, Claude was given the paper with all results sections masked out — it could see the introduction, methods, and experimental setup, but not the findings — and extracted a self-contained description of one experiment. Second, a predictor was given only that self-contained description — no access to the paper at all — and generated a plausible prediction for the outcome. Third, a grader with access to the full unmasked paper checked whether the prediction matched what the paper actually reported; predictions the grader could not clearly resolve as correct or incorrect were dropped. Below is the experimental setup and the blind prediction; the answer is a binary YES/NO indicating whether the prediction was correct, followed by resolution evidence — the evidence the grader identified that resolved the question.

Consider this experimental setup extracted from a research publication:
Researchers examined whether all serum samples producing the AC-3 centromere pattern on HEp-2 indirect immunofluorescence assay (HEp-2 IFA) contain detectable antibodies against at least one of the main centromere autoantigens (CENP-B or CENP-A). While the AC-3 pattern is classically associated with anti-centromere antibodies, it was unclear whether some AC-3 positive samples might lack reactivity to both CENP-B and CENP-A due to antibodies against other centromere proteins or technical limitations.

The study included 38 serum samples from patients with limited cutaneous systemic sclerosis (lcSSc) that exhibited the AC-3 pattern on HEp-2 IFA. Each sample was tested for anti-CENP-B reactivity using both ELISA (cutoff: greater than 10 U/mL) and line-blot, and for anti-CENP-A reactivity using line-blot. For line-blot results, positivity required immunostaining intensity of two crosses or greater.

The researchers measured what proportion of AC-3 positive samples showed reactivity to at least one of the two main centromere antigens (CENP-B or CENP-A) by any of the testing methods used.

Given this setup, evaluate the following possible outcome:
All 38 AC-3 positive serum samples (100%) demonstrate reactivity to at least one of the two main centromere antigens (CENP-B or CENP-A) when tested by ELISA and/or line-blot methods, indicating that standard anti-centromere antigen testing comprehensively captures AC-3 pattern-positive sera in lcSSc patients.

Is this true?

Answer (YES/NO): YES